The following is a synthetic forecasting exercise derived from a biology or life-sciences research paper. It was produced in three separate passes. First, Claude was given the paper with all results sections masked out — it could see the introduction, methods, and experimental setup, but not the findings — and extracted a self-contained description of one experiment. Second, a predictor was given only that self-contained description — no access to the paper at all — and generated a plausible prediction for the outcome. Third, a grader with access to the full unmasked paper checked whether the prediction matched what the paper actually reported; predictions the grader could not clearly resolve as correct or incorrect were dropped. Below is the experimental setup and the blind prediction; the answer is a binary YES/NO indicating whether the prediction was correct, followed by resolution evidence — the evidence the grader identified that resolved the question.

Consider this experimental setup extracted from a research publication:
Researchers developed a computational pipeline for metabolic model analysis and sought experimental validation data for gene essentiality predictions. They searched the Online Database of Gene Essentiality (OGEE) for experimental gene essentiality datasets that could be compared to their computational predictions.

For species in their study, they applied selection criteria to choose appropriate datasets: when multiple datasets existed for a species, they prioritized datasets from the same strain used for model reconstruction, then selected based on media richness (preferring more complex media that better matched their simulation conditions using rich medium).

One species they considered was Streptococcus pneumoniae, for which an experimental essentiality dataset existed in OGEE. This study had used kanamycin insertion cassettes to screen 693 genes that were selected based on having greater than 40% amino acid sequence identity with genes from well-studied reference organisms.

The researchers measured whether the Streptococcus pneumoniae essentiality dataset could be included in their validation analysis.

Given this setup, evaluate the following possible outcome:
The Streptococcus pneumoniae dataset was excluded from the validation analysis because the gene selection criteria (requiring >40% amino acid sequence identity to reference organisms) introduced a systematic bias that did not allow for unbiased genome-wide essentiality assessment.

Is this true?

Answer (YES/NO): NO